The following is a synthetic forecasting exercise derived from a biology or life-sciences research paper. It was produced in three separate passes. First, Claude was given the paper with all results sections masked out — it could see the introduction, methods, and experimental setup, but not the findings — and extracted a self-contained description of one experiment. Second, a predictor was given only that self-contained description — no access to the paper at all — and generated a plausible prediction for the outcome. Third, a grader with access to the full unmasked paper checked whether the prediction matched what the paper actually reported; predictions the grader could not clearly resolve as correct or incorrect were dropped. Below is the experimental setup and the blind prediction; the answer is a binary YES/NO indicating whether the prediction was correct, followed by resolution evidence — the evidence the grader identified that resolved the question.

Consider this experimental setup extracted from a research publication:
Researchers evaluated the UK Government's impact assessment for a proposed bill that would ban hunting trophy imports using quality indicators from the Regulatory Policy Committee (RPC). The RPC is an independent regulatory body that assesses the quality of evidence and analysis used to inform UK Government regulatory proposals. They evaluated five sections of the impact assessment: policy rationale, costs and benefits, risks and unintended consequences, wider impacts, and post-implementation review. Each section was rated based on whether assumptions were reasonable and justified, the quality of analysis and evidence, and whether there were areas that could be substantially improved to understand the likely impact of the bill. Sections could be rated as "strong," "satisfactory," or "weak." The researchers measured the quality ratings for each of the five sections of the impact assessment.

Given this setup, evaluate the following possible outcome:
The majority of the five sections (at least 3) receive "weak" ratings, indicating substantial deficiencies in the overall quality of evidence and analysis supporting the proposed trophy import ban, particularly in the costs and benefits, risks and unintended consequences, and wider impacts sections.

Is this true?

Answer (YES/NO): YES